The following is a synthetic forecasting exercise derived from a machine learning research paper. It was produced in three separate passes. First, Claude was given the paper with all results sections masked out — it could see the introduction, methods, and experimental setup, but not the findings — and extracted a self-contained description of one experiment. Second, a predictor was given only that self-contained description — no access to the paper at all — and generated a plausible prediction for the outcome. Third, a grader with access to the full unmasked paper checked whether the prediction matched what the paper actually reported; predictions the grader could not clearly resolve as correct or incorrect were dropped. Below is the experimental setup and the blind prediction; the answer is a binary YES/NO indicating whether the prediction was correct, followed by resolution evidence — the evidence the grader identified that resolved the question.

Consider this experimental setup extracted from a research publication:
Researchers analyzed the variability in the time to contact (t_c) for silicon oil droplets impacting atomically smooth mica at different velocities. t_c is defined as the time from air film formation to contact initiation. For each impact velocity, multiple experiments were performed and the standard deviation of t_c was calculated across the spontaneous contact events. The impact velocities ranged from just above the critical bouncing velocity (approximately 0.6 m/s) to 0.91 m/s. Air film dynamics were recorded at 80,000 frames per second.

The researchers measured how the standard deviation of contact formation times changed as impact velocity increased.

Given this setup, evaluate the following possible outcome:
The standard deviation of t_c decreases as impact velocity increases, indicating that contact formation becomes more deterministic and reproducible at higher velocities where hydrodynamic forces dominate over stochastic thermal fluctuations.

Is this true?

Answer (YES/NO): YES